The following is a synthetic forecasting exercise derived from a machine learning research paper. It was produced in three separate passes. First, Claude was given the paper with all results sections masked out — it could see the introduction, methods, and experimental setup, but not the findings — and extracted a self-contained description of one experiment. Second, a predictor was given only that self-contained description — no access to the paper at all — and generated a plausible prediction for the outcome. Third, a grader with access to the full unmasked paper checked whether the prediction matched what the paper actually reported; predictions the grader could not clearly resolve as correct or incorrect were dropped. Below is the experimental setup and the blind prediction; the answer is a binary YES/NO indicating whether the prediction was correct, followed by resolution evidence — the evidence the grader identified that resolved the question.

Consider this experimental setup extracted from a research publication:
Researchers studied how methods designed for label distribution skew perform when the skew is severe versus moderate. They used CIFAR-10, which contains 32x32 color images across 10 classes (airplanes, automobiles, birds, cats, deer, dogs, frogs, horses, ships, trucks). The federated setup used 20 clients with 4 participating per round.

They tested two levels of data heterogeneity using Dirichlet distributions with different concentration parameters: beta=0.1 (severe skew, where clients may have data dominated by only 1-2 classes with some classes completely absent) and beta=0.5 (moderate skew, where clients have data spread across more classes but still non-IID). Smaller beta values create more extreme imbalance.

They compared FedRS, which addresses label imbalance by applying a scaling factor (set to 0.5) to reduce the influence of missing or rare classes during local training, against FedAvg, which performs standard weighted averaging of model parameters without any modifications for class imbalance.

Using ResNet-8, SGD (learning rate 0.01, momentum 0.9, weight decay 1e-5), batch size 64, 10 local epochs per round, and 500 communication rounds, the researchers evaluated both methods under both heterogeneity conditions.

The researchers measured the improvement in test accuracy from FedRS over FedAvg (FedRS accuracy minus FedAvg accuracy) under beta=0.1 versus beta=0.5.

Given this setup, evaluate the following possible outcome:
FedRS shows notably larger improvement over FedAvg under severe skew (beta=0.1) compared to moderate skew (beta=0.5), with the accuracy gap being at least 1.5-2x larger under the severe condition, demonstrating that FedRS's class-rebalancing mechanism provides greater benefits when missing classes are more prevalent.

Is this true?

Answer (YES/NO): YES